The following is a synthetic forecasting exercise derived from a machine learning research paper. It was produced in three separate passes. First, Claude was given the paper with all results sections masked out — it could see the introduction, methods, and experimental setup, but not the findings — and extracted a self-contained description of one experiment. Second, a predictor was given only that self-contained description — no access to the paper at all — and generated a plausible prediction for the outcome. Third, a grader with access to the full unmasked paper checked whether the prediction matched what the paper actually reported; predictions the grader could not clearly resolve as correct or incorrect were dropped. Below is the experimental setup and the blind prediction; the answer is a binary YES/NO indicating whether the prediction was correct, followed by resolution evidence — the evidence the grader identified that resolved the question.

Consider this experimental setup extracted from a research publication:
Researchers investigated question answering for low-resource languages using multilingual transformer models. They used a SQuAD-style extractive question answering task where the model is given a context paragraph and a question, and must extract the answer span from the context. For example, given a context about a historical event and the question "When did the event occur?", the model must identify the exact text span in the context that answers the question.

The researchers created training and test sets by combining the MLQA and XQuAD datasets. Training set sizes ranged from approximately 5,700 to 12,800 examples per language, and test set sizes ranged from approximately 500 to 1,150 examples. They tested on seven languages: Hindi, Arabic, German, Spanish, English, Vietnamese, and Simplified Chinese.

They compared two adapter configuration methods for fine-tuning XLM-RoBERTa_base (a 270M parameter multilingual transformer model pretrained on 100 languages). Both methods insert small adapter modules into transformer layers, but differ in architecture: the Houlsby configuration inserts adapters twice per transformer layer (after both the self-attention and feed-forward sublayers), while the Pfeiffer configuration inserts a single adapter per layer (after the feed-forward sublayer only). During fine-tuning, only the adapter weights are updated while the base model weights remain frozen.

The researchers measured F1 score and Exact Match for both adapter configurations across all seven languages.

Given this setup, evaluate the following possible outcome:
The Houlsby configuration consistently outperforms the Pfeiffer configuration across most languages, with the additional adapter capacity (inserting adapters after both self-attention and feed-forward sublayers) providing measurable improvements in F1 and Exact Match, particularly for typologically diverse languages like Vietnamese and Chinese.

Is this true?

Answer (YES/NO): NO